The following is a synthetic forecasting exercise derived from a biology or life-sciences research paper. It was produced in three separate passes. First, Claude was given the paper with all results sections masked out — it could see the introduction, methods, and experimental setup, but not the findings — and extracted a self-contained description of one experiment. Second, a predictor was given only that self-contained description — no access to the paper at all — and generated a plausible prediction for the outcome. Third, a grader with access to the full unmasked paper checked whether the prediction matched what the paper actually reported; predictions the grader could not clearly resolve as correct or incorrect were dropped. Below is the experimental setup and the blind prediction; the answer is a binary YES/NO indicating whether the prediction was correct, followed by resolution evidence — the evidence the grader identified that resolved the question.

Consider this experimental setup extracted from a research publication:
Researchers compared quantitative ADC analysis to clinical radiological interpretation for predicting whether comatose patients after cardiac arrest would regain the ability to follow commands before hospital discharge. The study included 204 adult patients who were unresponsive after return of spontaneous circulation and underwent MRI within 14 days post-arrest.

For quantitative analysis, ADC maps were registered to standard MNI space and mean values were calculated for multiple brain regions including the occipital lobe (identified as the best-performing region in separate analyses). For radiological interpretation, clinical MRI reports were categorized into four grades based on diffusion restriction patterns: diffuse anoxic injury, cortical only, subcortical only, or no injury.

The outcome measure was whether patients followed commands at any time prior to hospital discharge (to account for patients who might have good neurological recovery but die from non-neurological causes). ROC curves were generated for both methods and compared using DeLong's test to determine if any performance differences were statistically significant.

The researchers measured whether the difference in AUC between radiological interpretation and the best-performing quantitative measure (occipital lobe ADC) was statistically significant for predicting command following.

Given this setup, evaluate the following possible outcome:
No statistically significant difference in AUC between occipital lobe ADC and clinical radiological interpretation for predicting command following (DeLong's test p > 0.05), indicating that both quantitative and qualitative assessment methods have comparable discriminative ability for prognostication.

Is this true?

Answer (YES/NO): YES